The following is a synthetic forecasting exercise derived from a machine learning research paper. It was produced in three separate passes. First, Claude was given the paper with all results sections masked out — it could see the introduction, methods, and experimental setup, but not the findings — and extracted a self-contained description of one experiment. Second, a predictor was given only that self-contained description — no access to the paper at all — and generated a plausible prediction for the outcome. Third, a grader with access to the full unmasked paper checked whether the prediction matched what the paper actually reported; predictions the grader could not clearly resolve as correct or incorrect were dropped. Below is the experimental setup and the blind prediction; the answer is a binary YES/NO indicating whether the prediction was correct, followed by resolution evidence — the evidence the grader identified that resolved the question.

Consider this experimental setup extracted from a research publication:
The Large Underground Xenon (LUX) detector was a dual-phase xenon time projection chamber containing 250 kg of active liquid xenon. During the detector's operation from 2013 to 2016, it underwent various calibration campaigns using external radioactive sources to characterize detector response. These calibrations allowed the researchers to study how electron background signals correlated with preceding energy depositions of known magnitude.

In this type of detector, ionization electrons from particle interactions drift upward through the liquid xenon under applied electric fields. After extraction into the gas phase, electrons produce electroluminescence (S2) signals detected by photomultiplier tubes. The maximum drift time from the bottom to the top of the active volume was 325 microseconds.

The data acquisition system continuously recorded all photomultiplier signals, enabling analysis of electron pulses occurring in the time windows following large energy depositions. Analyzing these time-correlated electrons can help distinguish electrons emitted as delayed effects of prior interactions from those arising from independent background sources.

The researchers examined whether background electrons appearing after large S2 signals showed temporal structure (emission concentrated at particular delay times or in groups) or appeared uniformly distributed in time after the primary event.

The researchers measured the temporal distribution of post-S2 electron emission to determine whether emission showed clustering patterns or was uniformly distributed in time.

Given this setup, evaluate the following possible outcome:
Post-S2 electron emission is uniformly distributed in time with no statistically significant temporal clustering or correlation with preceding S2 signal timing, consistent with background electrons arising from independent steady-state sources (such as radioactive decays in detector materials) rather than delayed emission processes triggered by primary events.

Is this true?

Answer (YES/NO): NO